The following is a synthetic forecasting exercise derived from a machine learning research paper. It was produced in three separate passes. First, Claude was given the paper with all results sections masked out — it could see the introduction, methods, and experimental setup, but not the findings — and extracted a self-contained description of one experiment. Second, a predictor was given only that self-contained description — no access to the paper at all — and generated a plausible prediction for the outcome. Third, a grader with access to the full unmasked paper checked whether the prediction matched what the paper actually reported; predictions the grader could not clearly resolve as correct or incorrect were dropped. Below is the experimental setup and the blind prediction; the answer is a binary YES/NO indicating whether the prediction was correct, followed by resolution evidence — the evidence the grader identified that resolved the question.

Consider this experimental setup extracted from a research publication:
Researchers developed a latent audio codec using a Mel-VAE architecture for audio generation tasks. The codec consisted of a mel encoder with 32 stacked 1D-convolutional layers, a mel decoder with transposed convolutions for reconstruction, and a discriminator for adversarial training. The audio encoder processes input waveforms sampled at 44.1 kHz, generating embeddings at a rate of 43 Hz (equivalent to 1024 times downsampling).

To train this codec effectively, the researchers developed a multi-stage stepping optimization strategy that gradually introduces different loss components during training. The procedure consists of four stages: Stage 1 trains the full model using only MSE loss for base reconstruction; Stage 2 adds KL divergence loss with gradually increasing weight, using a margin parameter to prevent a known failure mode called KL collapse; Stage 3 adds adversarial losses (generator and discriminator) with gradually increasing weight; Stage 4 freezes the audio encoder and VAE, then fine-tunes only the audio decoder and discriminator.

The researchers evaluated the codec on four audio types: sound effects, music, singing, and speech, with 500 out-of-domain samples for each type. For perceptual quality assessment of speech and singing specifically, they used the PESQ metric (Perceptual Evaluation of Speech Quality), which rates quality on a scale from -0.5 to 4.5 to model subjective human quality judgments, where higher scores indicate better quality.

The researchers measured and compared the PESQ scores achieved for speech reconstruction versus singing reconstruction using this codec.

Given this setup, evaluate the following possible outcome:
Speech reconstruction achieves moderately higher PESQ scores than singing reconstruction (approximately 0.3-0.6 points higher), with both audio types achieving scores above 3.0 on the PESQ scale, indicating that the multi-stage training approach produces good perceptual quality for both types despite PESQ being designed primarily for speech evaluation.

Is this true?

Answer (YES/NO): NO